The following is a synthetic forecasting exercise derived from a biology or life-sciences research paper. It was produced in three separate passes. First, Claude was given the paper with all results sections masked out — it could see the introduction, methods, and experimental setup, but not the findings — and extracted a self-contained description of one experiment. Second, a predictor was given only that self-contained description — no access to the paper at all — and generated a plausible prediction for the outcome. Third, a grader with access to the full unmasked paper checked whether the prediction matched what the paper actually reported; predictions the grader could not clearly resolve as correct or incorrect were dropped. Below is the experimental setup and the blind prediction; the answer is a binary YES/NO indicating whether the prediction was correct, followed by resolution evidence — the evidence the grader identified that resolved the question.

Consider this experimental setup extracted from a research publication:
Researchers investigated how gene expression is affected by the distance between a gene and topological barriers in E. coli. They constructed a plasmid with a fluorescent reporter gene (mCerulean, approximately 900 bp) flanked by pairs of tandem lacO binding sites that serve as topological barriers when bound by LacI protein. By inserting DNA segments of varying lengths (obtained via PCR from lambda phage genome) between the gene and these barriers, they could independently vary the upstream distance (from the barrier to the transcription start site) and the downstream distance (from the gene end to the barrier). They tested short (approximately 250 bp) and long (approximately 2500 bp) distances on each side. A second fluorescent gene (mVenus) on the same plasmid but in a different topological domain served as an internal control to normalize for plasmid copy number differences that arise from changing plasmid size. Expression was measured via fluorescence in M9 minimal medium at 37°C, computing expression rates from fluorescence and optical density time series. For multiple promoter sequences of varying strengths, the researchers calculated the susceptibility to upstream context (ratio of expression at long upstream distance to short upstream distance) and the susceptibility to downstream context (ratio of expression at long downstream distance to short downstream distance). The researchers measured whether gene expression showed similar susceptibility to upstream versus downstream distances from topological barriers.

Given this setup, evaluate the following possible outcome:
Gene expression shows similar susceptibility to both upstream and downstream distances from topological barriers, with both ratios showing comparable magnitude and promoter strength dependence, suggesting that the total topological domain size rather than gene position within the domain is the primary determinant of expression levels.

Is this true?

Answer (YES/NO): NO